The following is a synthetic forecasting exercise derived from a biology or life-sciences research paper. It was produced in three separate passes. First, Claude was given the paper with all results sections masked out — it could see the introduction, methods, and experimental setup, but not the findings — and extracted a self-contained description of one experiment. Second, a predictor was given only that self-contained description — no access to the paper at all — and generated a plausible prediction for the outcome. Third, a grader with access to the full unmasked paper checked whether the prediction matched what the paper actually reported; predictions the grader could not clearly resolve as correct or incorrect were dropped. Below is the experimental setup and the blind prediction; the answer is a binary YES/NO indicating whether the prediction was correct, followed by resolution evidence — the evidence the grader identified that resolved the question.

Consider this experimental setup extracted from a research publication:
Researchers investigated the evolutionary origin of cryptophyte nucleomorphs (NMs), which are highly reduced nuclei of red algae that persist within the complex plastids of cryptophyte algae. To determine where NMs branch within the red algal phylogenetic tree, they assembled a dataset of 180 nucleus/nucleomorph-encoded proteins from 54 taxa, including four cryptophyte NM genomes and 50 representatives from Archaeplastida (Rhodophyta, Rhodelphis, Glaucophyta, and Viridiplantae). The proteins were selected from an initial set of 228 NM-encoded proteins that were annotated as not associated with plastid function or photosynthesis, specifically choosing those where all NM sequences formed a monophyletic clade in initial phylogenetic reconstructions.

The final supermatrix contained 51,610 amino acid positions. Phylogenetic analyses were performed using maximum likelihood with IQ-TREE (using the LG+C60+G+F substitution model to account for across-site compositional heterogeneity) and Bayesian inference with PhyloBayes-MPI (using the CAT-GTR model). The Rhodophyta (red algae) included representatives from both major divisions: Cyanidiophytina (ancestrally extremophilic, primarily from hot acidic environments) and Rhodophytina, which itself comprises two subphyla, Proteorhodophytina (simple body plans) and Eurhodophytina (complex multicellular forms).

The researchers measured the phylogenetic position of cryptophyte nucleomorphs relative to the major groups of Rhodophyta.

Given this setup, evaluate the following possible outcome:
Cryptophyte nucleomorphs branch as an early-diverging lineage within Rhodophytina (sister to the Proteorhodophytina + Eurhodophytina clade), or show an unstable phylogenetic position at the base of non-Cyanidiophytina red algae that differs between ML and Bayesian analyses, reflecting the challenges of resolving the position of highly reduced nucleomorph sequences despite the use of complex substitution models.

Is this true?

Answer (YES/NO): NO